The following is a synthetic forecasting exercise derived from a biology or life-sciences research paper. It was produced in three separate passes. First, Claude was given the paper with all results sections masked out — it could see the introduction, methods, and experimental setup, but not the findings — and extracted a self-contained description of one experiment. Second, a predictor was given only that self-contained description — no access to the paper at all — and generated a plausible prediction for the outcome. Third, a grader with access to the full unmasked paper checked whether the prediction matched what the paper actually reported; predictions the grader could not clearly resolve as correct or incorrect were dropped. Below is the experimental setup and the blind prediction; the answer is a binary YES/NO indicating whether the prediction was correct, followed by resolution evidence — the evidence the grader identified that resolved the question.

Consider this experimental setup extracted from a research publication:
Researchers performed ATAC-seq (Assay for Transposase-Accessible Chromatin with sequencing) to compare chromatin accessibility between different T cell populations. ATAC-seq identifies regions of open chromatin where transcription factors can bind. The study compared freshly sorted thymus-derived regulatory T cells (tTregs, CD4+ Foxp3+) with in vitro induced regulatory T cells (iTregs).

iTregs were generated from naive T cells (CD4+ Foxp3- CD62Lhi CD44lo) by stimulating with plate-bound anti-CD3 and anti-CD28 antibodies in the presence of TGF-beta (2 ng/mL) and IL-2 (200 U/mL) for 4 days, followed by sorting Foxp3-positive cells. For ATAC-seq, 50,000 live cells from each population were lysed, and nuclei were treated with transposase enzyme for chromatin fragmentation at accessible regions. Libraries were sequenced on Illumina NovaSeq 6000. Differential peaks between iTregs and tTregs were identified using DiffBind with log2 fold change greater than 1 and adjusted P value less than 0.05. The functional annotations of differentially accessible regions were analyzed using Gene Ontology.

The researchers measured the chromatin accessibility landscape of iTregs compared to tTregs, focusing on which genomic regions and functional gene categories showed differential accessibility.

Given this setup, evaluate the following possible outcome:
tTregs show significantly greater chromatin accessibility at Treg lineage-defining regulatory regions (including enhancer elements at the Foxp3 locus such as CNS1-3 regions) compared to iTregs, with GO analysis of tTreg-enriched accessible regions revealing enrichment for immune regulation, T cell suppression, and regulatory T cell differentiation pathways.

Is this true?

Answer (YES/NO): NO